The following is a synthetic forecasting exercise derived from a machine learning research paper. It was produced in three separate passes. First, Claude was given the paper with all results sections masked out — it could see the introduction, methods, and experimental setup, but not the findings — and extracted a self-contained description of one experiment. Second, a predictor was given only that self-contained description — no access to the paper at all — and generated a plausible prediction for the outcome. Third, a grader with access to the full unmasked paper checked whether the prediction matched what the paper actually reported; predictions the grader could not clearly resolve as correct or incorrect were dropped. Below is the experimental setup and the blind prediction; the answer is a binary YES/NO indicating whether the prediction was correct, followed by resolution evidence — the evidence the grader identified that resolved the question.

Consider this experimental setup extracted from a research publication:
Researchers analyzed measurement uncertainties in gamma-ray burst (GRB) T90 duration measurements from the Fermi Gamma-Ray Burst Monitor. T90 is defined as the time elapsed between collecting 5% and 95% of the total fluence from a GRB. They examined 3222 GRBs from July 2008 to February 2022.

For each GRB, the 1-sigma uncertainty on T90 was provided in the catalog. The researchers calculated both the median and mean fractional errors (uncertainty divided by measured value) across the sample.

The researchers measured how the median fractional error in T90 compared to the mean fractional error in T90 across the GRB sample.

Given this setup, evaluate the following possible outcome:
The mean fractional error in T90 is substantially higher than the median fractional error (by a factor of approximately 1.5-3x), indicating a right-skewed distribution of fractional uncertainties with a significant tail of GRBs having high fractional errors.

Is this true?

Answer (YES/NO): NO